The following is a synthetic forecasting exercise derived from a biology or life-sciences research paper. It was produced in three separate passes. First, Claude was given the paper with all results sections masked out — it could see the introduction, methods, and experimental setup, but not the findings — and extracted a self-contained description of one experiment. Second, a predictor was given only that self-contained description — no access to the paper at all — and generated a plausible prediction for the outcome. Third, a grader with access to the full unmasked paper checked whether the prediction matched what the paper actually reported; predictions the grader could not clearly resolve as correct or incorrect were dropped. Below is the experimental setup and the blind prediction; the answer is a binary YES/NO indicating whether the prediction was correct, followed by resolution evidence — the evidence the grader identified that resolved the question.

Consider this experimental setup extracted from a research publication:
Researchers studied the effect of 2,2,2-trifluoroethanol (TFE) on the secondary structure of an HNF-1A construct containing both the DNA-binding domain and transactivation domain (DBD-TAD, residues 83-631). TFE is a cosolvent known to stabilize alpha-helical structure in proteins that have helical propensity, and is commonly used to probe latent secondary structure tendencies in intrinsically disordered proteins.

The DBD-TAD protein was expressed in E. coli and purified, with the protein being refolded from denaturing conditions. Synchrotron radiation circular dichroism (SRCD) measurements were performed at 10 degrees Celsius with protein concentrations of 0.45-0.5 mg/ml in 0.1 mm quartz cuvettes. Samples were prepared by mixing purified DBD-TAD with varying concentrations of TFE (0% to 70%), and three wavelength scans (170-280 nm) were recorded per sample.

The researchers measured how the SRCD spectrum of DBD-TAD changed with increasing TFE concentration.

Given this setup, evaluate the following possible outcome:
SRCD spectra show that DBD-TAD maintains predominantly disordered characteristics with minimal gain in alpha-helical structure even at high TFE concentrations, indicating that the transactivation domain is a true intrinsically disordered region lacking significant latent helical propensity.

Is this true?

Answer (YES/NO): NO